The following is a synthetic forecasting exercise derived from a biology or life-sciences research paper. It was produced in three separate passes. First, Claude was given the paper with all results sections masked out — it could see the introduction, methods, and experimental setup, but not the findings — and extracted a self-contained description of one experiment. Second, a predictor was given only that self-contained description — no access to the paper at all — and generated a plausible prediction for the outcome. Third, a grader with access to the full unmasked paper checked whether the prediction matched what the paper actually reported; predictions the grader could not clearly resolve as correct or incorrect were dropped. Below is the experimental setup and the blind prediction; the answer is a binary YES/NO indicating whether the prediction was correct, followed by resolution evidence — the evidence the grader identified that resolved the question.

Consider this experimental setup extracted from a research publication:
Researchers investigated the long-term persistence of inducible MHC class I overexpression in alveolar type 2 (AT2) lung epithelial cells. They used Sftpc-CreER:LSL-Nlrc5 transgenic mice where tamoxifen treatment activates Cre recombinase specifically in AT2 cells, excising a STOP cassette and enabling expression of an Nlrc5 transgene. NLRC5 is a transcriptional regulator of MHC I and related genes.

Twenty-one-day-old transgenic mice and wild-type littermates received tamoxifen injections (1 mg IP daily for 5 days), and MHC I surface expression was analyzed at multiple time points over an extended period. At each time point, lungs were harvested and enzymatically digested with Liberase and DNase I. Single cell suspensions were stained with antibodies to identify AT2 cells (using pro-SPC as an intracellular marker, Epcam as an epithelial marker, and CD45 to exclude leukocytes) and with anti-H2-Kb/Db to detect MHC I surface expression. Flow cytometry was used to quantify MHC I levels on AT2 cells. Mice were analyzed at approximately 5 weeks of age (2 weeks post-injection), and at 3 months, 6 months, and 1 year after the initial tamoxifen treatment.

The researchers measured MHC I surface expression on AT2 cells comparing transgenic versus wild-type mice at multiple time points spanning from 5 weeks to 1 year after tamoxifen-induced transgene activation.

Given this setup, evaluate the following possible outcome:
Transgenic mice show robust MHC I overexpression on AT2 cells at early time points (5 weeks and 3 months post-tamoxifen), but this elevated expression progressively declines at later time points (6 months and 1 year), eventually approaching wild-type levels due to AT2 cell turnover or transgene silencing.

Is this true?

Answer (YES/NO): NO